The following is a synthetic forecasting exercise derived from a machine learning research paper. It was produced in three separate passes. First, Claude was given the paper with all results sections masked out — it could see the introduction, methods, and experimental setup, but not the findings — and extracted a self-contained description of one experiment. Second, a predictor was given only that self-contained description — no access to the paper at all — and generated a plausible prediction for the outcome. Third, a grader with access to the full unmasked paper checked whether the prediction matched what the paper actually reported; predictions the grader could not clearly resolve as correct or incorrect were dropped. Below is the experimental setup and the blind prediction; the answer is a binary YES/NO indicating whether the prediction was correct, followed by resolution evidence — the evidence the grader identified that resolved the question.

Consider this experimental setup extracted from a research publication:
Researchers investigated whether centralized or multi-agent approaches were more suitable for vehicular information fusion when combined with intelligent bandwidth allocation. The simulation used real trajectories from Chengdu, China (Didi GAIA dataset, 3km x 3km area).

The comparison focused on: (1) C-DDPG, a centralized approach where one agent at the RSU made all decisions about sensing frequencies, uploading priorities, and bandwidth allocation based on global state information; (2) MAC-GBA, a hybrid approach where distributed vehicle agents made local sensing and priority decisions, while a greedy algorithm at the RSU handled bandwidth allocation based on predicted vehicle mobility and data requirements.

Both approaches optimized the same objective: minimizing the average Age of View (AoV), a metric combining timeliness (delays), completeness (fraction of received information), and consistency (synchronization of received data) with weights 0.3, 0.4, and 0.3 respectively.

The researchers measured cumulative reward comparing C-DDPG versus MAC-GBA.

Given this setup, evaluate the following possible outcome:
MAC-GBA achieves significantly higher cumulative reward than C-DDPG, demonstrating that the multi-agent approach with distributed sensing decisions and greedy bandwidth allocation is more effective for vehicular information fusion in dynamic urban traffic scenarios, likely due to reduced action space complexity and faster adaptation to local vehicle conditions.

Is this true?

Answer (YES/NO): YES